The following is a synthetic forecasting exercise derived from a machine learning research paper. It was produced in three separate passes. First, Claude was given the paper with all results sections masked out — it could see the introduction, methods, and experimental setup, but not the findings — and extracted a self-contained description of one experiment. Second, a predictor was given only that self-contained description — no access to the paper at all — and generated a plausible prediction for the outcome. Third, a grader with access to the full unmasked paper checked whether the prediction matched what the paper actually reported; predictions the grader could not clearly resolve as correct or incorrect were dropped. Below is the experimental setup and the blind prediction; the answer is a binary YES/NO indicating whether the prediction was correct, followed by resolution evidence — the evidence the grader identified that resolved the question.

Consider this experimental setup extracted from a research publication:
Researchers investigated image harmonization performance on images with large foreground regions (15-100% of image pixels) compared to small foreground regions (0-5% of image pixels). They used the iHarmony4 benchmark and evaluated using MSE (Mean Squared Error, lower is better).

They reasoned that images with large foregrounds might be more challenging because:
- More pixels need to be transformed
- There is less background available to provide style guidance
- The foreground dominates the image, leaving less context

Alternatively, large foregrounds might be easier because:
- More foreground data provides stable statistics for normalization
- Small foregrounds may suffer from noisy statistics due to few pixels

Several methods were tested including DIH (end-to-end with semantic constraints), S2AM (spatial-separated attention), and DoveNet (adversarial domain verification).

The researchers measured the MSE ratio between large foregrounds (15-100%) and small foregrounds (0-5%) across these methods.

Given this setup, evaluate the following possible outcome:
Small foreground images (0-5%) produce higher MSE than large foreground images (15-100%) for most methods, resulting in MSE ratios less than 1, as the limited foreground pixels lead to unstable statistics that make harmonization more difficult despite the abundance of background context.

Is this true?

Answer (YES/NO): NO